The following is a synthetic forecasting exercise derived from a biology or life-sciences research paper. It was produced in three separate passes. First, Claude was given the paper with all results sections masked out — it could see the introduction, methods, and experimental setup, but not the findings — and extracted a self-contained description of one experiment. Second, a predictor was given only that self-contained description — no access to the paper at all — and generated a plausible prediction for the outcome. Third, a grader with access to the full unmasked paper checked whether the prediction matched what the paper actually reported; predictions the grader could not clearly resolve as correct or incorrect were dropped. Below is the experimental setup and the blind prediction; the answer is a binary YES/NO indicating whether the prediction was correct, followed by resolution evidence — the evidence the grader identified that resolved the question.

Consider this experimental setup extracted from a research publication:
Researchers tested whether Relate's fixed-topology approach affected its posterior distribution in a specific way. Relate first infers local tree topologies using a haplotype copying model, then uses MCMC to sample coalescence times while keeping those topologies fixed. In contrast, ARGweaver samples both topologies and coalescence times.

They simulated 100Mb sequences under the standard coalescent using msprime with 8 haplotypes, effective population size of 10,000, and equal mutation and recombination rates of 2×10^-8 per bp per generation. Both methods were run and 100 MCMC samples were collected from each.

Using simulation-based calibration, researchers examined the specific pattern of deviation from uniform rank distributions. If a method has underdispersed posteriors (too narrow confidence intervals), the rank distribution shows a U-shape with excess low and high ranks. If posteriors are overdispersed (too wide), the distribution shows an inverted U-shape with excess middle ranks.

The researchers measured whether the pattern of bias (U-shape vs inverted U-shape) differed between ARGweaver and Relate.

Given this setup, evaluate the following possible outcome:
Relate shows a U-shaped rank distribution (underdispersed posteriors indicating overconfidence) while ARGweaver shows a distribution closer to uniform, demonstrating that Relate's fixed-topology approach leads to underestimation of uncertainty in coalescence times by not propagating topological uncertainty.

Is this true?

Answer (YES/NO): NO